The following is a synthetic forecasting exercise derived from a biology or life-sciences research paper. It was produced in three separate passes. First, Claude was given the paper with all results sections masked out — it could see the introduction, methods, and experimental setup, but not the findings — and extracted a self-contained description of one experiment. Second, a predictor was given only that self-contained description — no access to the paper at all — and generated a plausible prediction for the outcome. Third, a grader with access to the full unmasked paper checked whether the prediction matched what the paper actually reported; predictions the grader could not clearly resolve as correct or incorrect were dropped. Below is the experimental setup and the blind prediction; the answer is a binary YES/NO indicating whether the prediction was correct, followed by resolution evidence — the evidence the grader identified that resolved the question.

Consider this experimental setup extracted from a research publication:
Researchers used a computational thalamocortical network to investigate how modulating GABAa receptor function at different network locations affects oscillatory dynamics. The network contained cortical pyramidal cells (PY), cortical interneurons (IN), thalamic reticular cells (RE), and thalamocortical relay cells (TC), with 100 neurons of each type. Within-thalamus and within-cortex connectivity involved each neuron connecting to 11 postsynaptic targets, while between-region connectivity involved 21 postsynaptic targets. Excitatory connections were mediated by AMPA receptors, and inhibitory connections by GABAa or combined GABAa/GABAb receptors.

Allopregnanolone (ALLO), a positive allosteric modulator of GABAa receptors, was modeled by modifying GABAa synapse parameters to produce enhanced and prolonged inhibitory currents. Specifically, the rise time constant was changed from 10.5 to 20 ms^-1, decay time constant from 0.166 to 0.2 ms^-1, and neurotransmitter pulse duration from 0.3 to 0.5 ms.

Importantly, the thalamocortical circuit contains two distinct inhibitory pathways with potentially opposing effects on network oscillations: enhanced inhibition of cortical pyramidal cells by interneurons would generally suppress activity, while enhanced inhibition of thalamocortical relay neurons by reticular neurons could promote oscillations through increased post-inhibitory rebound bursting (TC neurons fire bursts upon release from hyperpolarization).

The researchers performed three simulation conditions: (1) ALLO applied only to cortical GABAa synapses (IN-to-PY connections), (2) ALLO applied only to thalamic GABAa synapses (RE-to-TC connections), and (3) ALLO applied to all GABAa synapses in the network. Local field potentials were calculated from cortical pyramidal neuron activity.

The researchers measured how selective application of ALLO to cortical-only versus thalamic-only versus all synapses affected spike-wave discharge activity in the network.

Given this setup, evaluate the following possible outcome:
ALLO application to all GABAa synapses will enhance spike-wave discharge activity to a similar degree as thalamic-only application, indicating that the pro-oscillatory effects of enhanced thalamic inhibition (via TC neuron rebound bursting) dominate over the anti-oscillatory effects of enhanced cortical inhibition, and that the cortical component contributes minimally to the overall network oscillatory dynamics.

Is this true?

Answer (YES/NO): NO